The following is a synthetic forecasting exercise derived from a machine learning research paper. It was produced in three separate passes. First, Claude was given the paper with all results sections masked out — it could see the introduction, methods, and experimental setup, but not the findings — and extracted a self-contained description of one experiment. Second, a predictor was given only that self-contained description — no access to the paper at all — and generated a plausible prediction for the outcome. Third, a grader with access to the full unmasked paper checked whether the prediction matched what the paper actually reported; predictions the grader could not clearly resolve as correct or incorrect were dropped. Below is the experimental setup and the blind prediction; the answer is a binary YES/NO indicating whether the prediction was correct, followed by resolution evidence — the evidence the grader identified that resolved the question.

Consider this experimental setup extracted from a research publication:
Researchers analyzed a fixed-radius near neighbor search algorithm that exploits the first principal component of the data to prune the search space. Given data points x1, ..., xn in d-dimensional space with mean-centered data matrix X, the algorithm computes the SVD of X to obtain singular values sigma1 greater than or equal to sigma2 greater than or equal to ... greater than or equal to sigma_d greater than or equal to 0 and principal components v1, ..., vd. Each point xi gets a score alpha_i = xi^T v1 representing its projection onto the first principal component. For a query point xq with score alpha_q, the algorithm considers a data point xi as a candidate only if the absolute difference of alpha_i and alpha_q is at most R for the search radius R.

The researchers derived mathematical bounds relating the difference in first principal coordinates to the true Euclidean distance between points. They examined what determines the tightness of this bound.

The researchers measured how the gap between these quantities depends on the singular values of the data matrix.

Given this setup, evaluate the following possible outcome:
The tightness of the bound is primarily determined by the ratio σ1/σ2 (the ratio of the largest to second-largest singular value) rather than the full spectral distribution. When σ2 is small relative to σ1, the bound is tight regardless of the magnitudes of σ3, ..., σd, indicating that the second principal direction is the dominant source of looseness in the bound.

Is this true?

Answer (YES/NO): NO